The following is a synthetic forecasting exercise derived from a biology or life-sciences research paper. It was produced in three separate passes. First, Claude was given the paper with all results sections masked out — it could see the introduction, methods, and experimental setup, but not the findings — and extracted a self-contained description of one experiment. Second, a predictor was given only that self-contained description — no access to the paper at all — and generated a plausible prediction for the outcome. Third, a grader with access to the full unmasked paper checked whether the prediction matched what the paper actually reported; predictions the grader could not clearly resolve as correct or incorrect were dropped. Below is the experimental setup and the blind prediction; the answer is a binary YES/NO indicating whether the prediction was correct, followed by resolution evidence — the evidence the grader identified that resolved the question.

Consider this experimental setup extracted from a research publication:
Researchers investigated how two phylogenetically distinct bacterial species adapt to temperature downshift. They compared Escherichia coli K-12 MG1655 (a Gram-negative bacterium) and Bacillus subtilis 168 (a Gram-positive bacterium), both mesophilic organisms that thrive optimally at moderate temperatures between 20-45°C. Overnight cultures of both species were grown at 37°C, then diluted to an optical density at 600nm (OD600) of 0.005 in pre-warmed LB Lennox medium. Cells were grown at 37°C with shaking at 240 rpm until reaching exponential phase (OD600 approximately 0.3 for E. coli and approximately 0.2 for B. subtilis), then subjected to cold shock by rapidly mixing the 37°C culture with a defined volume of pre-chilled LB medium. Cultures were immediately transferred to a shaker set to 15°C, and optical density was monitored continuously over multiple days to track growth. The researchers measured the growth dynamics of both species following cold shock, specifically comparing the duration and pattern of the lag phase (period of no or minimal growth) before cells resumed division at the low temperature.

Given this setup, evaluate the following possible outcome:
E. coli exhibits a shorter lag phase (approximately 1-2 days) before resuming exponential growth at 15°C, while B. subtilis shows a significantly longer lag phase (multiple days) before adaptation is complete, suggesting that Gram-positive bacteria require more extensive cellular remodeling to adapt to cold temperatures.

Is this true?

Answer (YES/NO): NO